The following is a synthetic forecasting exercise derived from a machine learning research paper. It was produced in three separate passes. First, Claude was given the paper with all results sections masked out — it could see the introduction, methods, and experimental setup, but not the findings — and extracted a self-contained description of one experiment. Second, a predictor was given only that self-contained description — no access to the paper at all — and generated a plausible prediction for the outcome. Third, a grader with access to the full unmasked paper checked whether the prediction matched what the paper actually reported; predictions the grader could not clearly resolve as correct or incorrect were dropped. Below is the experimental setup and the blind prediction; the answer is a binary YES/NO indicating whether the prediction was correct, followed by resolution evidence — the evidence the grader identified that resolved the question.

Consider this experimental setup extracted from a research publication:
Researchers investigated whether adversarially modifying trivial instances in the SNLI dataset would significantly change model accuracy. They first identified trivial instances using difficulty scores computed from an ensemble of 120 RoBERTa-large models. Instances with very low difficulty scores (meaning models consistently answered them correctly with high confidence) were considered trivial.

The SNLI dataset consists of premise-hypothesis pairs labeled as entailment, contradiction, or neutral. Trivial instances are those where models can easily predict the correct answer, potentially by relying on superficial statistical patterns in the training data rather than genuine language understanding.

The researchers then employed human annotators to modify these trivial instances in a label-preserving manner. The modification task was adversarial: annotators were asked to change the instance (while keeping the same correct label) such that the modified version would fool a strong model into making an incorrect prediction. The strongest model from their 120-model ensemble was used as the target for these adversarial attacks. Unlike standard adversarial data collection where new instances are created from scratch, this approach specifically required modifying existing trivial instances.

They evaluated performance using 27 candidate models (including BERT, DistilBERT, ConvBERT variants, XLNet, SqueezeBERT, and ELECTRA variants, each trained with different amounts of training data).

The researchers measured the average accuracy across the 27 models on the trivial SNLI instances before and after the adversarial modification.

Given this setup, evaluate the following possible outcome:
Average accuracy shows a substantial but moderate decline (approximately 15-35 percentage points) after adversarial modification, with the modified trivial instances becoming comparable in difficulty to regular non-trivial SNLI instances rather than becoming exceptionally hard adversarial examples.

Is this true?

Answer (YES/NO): NO